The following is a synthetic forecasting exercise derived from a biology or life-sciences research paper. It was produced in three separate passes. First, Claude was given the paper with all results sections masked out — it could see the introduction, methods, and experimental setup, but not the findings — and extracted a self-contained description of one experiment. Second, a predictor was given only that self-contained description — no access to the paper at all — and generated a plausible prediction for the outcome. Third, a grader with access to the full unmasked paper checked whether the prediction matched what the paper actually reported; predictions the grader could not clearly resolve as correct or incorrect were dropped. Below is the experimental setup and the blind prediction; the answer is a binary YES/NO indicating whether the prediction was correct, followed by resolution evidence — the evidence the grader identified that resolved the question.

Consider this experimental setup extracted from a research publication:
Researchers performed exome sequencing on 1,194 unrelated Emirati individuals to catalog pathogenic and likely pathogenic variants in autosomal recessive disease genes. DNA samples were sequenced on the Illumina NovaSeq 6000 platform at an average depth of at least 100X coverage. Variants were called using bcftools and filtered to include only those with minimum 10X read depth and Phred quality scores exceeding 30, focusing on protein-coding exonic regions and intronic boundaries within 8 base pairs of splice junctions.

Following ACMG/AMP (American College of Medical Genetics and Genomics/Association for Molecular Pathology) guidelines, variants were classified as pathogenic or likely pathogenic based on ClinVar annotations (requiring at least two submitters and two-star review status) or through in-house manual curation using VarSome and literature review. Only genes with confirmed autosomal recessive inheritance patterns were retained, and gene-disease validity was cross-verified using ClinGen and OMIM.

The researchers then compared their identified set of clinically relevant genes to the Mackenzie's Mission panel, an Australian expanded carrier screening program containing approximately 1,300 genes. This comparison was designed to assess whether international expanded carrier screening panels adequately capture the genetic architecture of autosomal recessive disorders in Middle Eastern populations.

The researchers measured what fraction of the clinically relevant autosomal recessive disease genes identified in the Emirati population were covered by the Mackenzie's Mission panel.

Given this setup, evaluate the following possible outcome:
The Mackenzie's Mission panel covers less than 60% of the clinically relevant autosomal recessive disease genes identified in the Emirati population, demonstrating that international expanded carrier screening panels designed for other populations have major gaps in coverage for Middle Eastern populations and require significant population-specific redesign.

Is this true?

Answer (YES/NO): NO